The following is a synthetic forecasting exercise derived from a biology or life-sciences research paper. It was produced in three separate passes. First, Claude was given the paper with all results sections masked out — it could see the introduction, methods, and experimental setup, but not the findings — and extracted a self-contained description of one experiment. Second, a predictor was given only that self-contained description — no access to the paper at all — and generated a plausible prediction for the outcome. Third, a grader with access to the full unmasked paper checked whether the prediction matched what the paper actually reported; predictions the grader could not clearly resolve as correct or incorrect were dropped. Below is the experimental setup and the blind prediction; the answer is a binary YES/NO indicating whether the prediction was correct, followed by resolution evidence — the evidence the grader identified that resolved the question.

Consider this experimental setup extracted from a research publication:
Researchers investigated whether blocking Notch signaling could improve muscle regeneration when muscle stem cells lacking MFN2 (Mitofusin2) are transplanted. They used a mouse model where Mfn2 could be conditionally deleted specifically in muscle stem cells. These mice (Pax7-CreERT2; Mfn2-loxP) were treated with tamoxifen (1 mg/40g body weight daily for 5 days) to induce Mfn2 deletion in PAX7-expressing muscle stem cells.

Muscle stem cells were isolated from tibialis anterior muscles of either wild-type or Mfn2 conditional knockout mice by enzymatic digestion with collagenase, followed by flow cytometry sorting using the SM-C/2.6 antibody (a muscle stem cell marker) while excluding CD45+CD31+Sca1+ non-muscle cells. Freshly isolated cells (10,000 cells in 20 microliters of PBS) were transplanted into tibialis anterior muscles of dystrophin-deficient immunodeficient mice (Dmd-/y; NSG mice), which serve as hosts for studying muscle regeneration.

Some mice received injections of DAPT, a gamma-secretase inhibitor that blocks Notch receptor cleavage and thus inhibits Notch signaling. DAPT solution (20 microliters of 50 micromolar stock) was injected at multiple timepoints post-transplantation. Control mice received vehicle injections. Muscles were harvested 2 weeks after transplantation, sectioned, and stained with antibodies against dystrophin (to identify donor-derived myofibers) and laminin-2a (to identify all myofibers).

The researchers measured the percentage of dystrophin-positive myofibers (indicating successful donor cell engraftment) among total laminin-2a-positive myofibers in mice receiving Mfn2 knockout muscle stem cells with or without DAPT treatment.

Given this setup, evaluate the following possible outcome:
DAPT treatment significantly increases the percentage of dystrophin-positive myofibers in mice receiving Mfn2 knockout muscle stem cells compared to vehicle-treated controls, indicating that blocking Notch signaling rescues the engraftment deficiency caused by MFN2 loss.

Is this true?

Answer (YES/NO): YES